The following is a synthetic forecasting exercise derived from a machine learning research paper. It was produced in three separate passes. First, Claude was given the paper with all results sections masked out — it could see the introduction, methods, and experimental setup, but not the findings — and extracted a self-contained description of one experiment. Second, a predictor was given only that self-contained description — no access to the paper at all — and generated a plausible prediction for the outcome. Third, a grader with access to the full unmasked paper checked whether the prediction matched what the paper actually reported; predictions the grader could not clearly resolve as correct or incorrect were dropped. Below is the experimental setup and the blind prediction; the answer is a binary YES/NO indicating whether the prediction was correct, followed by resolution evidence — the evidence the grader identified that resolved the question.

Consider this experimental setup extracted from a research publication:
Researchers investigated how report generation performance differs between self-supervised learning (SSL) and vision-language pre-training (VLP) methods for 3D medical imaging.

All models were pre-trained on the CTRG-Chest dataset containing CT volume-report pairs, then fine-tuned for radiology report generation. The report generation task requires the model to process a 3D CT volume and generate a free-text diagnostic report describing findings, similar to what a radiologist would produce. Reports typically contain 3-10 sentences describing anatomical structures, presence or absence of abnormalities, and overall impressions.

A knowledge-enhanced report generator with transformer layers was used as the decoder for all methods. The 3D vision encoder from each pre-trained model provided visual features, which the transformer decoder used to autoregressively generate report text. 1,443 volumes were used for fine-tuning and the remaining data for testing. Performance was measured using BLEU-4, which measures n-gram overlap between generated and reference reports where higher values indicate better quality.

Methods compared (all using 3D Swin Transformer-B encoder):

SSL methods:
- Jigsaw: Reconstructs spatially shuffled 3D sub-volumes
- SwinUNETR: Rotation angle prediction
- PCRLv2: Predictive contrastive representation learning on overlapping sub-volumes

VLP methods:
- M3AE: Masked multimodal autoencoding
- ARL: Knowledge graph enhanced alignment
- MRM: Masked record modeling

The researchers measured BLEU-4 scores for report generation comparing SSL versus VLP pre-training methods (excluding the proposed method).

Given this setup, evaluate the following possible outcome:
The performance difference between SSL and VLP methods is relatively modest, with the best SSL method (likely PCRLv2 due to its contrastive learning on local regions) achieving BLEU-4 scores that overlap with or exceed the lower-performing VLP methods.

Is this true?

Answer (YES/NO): YES